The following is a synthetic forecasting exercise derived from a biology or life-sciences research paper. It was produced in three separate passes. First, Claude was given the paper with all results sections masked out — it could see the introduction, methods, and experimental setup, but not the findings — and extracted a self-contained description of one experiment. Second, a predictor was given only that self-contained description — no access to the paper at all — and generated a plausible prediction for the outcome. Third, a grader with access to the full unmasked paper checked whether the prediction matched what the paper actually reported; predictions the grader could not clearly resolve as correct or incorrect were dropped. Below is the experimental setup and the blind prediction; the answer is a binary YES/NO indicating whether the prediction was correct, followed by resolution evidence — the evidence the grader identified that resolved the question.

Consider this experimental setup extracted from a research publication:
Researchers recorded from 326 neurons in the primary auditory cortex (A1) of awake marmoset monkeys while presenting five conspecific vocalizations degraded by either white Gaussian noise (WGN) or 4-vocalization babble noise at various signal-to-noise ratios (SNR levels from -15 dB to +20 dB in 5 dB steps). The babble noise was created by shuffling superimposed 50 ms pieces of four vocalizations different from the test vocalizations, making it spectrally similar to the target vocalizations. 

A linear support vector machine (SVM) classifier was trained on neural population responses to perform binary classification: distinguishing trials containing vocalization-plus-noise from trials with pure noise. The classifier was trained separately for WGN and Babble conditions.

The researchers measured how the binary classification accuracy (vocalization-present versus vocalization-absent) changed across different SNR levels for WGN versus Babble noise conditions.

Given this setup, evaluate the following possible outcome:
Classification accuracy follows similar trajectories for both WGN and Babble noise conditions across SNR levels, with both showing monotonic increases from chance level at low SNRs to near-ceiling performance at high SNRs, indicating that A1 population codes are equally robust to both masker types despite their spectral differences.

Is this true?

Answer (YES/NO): NO